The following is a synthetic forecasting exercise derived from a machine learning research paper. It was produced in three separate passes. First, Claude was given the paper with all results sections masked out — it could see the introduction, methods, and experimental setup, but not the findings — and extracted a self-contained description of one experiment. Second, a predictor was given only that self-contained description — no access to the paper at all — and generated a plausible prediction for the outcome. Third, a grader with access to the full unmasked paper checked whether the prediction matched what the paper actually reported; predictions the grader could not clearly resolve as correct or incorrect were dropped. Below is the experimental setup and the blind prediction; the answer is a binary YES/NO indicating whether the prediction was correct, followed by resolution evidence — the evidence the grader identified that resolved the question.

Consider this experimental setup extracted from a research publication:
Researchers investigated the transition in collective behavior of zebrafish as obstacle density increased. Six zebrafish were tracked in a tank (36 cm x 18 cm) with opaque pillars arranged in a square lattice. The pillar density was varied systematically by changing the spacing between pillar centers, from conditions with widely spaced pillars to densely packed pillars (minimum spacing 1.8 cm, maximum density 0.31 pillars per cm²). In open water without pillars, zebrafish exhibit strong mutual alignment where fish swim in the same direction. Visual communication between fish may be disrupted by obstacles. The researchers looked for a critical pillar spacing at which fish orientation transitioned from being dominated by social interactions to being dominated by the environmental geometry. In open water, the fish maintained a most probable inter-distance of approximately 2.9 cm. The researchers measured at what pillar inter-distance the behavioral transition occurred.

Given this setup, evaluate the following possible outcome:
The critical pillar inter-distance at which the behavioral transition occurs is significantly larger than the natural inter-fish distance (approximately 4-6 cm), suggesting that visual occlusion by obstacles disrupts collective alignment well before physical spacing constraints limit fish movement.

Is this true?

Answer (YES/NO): NO